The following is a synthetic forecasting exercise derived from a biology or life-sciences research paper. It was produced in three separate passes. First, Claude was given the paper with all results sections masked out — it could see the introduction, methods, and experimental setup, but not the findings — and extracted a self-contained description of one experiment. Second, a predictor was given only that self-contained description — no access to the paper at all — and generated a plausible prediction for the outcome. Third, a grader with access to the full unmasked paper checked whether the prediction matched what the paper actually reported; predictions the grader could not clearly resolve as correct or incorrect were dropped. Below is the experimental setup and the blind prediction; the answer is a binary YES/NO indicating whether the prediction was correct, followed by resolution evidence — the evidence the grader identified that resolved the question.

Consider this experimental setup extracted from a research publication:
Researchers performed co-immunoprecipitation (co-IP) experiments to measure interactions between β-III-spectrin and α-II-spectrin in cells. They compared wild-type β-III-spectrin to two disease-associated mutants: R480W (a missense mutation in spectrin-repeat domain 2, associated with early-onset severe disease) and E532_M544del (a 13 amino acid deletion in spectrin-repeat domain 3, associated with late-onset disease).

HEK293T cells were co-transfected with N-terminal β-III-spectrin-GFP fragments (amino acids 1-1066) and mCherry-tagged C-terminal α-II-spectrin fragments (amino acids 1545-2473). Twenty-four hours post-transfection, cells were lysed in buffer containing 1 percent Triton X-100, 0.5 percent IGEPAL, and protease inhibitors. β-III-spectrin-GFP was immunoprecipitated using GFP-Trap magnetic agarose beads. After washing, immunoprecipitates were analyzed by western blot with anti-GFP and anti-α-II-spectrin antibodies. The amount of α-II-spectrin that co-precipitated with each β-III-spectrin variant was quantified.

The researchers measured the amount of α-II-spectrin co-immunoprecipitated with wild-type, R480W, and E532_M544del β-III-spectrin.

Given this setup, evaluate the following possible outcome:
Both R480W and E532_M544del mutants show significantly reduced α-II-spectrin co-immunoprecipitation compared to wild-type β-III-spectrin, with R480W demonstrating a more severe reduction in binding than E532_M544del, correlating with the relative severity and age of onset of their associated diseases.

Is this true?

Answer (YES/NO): NO